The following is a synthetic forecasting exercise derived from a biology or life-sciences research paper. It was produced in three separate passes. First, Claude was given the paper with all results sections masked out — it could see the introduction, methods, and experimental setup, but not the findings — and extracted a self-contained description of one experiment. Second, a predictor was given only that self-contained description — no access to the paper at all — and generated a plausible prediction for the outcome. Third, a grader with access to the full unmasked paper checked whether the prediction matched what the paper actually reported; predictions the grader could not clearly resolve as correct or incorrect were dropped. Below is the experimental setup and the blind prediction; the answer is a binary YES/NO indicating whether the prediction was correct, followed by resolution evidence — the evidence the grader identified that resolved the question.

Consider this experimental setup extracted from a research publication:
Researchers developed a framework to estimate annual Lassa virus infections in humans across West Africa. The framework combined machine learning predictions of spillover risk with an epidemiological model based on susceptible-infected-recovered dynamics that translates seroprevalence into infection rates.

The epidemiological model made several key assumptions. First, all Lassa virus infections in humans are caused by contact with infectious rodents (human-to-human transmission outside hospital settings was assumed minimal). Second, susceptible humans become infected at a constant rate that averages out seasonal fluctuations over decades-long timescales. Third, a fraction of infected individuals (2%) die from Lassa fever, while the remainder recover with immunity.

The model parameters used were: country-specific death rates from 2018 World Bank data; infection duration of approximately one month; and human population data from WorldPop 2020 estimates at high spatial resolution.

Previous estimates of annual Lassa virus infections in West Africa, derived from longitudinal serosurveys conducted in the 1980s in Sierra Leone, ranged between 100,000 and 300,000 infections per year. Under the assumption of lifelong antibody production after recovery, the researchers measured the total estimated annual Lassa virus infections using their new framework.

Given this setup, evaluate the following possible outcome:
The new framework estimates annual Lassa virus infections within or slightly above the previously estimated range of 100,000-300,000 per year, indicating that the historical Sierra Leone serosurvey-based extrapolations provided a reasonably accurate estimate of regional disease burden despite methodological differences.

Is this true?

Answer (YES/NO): NO